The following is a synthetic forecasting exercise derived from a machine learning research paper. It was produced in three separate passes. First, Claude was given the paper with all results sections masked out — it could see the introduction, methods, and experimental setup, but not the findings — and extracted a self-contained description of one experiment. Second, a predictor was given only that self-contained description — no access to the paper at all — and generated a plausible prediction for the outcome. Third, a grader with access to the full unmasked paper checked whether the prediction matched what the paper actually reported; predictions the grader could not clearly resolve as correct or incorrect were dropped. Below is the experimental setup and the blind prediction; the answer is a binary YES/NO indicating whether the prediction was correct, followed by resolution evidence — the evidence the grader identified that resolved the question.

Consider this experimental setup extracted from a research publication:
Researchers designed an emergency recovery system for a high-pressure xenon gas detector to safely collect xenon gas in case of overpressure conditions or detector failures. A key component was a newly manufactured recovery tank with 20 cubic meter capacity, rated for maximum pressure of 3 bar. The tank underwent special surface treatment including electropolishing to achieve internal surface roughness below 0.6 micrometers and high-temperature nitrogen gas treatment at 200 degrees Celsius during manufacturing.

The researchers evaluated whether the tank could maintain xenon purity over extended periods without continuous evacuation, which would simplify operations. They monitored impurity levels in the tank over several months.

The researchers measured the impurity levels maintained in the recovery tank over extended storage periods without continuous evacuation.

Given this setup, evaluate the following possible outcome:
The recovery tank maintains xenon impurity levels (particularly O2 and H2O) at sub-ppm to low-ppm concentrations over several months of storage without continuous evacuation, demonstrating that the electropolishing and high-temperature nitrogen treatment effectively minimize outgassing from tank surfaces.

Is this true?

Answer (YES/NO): YES